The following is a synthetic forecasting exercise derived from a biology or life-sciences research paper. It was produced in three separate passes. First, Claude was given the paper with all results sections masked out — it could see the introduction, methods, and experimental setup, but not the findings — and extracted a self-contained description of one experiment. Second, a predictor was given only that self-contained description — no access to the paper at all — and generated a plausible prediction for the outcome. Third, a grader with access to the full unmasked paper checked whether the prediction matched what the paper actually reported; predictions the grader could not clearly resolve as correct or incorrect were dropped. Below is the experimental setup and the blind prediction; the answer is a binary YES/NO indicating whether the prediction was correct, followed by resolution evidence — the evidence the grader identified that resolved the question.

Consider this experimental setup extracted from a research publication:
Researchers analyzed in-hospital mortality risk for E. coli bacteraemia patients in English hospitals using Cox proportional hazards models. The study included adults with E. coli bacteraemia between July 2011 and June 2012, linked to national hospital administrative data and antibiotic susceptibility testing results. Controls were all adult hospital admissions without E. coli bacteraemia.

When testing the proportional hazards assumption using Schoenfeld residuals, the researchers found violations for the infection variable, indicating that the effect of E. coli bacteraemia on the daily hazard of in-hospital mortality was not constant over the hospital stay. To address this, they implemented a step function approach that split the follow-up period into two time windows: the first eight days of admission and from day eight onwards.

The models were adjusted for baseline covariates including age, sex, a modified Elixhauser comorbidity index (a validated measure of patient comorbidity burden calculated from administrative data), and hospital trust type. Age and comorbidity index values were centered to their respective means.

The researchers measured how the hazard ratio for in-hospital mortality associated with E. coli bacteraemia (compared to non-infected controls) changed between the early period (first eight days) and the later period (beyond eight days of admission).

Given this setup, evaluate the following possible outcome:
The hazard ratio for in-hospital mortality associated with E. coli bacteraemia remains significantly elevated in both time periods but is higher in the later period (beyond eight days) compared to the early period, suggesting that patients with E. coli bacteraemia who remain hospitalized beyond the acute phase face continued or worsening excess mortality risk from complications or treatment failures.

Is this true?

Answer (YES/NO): NO